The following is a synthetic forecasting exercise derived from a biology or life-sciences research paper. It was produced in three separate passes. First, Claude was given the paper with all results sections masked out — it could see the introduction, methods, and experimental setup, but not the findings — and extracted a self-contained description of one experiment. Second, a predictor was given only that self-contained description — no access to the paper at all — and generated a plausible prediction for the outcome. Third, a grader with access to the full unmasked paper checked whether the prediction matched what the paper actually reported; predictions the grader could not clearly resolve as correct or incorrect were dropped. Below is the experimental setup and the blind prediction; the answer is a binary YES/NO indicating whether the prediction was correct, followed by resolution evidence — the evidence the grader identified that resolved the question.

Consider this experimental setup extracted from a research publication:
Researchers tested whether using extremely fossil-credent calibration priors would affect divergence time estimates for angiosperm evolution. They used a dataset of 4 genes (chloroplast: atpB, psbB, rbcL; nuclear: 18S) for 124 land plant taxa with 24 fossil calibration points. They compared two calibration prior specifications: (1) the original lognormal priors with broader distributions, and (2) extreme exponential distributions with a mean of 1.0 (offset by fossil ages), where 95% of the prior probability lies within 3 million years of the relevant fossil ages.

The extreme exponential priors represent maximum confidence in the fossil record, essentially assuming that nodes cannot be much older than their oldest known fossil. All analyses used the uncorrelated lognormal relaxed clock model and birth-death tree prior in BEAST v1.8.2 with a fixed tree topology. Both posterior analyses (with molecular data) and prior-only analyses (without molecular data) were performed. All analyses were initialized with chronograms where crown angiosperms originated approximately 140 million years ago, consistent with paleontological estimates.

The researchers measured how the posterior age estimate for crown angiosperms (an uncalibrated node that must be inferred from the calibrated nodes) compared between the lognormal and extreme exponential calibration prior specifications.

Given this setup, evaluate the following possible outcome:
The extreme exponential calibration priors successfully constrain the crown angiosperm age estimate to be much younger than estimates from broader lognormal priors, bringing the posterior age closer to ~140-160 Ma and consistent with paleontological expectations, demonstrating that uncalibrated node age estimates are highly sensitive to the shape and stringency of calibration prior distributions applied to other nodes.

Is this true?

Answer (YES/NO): NO